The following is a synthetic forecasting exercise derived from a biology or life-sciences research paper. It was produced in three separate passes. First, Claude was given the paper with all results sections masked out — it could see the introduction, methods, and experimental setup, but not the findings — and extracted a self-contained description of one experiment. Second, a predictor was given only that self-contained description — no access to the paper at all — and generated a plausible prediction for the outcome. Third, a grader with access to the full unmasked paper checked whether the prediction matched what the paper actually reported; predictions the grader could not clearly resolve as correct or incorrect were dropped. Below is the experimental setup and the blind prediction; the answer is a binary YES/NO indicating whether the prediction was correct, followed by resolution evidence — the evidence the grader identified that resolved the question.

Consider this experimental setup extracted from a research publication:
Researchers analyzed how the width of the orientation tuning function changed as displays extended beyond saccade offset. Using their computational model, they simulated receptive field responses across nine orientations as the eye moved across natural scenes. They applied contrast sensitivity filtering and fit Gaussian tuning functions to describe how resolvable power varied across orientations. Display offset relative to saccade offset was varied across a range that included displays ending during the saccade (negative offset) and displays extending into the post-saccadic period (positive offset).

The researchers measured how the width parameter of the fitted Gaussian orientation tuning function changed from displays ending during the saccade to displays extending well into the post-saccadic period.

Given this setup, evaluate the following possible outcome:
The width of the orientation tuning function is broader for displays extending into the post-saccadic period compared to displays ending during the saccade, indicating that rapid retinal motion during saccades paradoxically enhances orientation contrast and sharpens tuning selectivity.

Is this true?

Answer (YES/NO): NO